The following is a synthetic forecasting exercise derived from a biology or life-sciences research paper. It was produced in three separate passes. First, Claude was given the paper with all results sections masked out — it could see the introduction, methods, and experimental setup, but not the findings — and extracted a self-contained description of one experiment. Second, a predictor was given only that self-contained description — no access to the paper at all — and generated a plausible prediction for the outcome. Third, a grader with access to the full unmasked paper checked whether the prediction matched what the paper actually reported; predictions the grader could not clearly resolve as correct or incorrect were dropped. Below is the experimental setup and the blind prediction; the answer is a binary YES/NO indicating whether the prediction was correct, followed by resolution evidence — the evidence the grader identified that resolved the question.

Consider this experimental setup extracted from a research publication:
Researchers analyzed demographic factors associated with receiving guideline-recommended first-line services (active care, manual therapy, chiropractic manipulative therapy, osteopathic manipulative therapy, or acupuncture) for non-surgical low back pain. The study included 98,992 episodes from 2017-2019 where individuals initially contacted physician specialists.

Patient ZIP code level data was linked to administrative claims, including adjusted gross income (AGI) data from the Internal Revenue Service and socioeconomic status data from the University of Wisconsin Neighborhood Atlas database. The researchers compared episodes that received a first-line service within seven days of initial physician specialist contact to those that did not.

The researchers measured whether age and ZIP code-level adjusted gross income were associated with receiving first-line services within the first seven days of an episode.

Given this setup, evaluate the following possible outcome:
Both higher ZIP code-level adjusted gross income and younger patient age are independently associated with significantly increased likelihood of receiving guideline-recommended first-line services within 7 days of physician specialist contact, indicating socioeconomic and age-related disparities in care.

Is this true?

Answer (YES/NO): YES